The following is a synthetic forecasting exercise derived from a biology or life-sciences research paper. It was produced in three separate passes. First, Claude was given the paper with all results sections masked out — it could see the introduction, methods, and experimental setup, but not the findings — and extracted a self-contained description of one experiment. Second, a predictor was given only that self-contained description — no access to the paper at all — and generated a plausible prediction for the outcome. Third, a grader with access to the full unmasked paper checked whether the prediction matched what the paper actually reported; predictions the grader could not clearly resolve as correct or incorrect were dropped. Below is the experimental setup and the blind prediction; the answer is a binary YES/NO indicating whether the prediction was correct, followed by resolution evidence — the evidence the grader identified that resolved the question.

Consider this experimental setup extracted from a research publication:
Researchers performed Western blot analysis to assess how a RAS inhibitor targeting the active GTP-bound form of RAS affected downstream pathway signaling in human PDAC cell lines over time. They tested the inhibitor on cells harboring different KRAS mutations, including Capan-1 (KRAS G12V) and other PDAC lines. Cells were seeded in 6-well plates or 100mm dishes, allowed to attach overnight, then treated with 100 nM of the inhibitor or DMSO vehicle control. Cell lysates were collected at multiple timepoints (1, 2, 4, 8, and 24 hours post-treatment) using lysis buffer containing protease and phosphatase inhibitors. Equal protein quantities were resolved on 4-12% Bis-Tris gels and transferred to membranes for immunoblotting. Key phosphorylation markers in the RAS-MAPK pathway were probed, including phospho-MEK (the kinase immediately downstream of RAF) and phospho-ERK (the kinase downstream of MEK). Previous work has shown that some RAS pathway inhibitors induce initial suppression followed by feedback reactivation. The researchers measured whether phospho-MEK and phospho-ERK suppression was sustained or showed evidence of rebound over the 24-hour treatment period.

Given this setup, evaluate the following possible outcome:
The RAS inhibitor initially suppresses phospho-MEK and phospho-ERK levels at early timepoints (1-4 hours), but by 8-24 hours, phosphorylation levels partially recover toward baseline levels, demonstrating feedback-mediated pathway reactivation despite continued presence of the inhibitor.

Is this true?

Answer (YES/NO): NO